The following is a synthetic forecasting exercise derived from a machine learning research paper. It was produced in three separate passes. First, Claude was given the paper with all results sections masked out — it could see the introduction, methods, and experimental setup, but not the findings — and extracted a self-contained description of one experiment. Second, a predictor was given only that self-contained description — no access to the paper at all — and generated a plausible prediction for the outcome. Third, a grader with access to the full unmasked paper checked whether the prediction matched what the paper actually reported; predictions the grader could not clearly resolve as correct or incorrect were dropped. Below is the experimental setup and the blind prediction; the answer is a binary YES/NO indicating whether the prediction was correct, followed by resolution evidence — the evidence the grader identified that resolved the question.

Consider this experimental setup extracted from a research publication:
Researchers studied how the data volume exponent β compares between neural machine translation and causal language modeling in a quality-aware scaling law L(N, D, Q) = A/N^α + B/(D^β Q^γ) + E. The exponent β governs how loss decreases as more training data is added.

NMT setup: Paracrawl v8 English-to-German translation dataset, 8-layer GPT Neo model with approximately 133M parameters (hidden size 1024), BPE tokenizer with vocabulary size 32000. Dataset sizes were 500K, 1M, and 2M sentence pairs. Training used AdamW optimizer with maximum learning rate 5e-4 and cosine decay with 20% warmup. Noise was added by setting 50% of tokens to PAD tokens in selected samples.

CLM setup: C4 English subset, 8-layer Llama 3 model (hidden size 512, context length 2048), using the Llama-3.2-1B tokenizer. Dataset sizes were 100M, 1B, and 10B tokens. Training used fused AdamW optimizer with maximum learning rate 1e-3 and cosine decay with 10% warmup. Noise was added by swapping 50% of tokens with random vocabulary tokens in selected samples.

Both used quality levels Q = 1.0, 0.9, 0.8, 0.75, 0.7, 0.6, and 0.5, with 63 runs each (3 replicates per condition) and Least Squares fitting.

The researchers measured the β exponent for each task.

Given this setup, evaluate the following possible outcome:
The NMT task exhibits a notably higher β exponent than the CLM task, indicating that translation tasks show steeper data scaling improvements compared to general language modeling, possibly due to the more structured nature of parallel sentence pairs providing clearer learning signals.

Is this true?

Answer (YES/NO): NO